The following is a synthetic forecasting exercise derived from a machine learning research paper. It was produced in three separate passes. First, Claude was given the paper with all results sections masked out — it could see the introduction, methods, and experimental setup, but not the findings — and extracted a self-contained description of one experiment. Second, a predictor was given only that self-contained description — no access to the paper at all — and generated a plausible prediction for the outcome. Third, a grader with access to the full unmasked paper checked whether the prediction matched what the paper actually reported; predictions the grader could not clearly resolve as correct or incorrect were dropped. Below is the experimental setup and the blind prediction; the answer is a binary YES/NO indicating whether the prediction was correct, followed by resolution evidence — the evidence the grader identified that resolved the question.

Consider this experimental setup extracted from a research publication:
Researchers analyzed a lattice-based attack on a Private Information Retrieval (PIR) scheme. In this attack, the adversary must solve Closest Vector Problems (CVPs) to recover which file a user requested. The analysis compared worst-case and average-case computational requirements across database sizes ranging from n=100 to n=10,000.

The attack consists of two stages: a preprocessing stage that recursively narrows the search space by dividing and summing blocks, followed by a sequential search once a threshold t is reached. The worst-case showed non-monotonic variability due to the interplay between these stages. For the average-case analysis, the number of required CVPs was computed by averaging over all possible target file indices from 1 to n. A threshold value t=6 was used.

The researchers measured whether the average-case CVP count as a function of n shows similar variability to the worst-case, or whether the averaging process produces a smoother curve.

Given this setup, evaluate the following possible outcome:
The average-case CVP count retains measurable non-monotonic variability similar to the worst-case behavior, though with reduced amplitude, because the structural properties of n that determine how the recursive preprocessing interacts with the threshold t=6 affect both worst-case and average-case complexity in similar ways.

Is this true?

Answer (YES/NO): NO